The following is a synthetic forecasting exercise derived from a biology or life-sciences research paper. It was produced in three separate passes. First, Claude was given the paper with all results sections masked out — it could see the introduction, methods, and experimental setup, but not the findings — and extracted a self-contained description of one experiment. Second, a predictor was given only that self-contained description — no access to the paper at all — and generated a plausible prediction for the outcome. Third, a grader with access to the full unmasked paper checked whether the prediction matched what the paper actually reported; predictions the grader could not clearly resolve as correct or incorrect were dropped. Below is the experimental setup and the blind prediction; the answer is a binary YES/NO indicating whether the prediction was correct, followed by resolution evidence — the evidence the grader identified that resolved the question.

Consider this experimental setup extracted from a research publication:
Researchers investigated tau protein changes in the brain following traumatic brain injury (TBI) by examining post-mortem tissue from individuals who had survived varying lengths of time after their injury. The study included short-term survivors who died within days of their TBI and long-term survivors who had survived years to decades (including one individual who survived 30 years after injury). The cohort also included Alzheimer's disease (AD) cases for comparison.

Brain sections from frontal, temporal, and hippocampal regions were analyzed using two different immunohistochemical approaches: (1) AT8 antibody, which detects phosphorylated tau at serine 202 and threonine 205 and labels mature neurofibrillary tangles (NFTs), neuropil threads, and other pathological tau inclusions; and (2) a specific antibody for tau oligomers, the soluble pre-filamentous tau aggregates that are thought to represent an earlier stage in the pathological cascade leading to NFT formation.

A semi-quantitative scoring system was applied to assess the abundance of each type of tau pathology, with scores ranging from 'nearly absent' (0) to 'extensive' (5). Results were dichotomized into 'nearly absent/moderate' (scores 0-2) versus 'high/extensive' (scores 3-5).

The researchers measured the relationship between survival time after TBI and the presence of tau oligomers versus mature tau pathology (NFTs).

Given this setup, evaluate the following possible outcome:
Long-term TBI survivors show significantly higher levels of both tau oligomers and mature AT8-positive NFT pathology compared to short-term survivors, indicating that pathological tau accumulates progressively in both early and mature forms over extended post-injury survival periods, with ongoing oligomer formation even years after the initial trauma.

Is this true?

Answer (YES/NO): NO